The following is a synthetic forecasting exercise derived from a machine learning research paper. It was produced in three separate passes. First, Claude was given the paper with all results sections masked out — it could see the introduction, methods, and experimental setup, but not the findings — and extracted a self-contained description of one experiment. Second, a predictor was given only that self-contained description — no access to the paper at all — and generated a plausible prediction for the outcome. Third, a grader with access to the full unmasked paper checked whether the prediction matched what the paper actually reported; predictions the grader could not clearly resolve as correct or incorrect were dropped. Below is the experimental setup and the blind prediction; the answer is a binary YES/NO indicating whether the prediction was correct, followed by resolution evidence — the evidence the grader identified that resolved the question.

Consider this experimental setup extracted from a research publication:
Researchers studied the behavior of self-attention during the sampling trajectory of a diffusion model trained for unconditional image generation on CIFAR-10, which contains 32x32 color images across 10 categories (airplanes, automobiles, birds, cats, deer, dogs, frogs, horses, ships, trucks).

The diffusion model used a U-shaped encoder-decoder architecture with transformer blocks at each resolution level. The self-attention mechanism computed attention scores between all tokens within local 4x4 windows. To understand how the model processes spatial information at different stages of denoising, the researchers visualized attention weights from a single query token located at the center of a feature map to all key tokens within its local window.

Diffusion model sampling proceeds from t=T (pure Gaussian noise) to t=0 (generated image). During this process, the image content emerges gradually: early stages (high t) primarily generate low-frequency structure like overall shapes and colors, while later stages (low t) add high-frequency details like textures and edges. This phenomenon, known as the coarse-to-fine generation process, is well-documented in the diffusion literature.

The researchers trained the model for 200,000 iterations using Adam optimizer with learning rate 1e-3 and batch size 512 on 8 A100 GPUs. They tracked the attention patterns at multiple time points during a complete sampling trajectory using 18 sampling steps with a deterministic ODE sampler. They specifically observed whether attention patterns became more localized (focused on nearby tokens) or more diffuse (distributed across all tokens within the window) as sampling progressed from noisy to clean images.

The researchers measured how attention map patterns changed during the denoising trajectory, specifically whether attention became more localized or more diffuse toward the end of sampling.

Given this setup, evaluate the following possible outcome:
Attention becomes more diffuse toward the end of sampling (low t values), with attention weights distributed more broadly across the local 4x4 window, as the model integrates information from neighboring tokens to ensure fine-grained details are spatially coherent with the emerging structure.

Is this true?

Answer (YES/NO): NO